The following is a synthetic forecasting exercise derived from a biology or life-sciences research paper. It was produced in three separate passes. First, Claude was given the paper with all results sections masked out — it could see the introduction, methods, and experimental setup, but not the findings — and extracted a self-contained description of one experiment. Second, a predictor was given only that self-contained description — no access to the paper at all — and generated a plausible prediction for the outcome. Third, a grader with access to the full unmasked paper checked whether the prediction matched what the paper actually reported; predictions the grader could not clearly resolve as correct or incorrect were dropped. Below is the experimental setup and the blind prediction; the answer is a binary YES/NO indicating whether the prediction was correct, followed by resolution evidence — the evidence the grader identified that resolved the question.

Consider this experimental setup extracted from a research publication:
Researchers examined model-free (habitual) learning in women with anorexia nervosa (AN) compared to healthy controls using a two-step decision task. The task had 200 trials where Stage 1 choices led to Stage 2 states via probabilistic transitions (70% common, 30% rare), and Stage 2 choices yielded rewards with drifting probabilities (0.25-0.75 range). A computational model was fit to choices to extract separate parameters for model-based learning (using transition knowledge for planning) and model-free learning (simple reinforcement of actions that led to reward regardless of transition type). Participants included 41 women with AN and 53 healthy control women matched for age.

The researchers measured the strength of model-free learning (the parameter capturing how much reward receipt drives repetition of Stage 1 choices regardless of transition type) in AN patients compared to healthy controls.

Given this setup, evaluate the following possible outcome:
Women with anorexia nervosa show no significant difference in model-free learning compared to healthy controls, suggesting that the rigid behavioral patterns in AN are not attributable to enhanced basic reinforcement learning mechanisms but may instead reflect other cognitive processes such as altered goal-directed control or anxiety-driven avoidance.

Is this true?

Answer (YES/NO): YES